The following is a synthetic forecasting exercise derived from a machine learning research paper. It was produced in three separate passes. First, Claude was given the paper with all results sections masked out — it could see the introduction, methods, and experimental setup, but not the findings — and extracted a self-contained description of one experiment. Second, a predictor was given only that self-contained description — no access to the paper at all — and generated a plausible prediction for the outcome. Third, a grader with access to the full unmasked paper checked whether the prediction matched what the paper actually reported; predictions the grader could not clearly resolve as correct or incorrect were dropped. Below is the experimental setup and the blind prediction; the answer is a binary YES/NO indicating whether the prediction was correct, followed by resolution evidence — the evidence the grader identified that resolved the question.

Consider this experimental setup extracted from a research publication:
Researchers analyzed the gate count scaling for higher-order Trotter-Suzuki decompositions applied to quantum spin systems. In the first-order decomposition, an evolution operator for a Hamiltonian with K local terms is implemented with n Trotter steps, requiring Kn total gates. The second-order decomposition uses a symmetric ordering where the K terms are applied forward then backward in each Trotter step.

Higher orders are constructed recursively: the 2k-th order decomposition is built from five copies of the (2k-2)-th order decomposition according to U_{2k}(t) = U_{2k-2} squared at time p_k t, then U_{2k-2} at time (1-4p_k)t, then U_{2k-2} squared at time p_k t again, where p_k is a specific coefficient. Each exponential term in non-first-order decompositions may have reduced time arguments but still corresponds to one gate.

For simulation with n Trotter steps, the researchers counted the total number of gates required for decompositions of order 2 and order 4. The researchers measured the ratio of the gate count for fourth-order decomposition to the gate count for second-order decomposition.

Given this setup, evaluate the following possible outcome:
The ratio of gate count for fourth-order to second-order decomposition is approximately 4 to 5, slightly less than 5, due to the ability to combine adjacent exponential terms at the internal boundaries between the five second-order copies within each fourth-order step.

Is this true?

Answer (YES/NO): NO